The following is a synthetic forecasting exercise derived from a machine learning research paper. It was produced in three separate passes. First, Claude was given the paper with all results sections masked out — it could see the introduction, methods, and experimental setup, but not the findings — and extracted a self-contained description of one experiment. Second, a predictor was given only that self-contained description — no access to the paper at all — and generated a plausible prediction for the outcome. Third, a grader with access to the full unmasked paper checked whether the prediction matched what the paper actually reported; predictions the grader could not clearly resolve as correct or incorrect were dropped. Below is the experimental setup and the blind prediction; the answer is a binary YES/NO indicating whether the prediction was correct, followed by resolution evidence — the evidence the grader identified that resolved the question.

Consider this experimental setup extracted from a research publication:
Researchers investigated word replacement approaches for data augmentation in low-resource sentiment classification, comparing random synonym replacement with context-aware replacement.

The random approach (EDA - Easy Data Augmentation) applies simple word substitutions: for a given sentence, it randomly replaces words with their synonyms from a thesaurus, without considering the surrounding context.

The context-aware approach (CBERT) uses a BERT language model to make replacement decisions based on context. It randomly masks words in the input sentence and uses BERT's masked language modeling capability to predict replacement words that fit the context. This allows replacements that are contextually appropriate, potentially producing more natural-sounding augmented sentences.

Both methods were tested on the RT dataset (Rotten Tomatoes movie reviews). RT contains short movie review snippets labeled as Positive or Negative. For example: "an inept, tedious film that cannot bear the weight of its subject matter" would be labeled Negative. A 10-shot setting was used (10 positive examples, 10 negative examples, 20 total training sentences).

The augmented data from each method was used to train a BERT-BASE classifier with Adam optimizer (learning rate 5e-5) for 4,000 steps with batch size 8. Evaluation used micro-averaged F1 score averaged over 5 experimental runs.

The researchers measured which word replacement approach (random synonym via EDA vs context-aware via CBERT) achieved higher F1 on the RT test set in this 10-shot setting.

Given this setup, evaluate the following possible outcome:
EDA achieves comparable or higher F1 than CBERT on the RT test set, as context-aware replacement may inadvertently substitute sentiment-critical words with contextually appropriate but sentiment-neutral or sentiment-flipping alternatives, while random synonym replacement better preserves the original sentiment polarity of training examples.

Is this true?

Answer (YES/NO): NO